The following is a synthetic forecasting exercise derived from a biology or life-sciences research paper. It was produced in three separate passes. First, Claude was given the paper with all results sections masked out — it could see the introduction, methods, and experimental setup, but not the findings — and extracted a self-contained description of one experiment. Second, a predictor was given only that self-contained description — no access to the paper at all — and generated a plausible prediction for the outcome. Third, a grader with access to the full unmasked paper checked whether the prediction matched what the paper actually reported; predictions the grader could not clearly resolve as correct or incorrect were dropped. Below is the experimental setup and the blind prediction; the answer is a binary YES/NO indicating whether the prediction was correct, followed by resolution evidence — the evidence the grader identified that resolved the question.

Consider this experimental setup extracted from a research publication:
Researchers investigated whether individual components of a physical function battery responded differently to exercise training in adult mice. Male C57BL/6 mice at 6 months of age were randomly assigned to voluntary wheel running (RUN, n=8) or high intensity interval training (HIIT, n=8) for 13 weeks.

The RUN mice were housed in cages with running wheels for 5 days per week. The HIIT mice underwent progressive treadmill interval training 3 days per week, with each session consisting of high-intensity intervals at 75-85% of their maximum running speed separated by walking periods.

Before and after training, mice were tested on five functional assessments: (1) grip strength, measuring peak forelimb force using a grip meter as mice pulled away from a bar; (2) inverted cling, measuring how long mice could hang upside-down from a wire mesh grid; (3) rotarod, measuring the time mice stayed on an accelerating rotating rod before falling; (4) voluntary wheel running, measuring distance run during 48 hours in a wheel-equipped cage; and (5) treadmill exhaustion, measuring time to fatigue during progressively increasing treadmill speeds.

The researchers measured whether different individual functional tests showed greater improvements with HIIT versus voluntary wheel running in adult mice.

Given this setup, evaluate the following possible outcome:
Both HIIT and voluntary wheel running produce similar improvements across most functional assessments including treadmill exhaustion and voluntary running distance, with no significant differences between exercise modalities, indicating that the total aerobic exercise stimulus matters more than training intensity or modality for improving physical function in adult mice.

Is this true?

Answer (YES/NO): NO